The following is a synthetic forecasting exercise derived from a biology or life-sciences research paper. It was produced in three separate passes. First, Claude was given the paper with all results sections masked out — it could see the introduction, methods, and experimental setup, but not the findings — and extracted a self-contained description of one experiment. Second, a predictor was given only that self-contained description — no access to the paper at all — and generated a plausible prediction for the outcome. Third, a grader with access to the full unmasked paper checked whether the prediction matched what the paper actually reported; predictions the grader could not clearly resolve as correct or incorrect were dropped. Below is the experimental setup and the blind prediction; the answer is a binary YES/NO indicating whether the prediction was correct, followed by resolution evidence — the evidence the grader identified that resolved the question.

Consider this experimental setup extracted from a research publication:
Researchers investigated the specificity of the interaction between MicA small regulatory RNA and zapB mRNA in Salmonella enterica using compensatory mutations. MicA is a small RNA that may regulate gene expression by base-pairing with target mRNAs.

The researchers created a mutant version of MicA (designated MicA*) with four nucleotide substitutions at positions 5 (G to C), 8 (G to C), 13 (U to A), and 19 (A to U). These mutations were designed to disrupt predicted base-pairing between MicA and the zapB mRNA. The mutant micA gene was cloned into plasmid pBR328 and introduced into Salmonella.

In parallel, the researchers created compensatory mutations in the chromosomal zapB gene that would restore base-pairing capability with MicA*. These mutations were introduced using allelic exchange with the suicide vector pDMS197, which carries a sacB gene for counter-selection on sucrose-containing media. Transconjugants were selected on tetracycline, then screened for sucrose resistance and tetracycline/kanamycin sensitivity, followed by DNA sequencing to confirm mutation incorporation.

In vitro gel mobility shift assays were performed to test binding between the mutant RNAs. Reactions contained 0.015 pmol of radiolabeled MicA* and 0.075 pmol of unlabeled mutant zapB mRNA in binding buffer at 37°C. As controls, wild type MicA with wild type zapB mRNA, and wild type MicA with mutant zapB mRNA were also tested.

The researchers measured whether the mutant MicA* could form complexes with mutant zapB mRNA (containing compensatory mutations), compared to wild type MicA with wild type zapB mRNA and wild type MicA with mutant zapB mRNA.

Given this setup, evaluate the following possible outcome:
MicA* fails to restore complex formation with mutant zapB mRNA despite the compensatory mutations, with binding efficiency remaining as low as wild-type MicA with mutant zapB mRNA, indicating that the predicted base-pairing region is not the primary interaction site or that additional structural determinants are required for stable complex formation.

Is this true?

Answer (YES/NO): NO